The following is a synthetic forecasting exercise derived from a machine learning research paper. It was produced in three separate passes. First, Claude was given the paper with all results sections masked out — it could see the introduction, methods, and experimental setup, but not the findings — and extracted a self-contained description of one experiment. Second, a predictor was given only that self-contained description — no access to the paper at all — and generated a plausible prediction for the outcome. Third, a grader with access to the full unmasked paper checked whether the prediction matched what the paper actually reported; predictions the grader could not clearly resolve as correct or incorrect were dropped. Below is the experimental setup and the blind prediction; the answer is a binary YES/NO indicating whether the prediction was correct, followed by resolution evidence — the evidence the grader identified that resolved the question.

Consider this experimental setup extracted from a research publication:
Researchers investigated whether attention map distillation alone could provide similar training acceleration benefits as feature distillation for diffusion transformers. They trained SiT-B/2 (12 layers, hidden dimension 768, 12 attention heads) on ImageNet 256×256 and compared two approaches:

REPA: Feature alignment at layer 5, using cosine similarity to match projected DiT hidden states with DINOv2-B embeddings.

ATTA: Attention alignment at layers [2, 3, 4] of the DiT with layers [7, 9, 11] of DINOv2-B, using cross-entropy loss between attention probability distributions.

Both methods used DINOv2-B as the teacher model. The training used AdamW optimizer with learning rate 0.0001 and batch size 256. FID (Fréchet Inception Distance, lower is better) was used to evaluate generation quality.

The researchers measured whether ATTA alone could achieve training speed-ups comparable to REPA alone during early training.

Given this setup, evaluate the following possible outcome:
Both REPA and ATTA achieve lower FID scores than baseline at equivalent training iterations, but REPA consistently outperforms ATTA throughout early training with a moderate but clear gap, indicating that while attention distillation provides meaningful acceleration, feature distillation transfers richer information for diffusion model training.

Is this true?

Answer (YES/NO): NO